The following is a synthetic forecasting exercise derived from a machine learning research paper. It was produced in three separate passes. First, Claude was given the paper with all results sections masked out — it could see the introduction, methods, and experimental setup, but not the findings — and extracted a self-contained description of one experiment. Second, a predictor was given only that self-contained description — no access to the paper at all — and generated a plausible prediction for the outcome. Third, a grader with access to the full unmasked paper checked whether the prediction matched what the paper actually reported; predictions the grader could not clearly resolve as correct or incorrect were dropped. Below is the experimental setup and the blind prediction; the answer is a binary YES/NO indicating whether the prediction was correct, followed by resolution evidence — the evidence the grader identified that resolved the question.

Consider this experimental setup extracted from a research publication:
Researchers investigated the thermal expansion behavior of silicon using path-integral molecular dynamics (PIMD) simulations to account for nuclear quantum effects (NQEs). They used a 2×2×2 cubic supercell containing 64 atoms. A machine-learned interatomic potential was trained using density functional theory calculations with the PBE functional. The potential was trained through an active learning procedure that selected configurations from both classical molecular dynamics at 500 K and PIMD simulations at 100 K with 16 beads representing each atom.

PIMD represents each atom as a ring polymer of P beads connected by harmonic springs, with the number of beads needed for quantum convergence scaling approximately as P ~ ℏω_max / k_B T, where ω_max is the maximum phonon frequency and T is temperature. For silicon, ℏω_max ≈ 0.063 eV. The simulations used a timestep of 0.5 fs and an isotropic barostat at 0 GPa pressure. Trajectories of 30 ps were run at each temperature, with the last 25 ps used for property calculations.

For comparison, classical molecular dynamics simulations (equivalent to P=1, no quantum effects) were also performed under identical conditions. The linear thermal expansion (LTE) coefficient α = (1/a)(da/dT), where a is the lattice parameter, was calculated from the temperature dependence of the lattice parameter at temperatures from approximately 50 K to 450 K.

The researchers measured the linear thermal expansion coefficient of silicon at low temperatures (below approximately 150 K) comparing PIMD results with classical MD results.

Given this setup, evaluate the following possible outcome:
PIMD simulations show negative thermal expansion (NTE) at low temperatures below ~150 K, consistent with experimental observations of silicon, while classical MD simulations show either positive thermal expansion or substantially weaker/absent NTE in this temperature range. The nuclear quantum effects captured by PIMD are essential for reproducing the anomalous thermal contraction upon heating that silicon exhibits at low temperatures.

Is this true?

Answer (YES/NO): YES